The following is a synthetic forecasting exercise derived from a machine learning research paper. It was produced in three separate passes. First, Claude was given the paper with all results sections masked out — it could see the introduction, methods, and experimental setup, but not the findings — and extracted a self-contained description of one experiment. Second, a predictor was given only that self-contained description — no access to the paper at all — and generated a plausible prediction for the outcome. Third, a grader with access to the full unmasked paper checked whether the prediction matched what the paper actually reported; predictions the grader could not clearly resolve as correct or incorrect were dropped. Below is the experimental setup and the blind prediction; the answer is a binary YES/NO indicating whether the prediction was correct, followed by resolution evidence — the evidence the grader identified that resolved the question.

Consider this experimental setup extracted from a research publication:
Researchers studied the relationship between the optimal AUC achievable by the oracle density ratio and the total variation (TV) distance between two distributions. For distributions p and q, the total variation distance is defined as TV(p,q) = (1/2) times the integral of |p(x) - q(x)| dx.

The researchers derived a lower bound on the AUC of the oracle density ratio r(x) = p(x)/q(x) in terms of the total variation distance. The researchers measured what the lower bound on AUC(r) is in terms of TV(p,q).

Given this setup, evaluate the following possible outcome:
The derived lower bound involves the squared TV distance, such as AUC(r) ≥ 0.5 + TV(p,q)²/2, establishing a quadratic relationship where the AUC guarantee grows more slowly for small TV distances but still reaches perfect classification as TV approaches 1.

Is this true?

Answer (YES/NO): NO